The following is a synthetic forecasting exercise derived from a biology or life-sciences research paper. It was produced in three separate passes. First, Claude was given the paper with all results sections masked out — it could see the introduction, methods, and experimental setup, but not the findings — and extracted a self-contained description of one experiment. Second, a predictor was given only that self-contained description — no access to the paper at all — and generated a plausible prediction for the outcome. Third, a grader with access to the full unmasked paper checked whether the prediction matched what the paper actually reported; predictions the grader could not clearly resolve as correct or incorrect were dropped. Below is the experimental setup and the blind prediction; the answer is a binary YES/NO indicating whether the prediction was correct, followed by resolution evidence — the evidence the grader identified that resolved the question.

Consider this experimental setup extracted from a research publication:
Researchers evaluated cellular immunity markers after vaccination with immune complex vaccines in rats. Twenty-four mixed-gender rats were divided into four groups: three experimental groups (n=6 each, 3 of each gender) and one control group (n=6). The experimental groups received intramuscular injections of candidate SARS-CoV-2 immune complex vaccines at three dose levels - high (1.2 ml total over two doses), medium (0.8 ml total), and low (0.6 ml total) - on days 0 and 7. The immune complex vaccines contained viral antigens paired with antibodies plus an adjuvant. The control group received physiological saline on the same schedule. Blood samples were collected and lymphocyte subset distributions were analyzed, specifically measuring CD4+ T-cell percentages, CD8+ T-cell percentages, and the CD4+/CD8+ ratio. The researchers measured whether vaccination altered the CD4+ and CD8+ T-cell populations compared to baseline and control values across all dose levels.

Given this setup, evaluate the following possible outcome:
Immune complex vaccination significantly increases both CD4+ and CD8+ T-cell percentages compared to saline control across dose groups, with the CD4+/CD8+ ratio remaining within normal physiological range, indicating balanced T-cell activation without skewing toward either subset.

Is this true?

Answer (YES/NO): NO